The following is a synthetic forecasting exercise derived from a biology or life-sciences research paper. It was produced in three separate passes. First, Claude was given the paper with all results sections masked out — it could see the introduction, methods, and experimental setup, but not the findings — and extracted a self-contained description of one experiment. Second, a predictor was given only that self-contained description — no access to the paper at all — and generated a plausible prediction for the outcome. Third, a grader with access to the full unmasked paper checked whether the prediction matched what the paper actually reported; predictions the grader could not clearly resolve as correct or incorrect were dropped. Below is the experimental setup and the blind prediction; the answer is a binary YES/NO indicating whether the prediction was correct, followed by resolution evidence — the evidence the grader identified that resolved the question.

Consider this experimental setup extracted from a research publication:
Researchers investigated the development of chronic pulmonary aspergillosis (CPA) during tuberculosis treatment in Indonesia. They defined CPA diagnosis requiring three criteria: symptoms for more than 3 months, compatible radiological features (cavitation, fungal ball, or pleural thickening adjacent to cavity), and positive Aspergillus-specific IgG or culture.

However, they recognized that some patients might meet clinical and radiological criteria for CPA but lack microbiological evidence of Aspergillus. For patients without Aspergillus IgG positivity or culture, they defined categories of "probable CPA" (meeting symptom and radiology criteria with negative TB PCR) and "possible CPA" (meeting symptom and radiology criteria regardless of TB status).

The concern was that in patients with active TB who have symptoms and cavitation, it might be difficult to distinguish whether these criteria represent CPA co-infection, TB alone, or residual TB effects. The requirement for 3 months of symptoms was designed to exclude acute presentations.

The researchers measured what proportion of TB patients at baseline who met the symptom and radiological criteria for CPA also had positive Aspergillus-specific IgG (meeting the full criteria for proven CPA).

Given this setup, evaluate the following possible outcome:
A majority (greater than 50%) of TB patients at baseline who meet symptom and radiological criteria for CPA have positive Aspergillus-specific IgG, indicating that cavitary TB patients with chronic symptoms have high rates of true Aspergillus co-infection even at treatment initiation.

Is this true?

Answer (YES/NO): NO